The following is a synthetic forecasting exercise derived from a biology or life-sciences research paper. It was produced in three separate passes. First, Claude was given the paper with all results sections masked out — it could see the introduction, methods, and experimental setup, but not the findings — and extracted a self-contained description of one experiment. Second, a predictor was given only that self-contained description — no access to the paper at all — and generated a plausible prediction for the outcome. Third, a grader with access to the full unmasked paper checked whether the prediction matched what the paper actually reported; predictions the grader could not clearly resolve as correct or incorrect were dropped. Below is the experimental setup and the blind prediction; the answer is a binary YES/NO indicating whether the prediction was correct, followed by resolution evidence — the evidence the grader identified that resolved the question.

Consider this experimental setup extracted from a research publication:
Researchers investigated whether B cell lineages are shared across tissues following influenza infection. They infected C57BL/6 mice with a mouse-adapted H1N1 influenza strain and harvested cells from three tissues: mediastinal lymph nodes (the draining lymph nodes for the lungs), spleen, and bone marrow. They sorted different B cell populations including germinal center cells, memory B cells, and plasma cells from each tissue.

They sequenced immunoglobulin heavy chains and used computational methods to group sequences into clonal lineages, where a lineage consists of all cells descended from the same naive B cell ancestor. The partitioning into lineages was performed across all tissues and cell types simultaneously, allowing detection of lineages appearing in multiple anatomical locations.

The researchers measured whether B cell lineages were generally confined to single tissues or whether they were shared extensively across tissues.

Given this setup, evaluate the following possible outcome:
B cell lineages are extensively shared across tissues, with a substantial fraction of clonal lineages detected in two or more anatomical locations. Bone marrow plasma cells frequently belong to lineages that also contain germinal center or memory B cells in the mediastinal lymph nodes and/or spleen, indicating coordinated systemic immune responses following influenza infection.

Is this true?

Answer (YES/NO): NO